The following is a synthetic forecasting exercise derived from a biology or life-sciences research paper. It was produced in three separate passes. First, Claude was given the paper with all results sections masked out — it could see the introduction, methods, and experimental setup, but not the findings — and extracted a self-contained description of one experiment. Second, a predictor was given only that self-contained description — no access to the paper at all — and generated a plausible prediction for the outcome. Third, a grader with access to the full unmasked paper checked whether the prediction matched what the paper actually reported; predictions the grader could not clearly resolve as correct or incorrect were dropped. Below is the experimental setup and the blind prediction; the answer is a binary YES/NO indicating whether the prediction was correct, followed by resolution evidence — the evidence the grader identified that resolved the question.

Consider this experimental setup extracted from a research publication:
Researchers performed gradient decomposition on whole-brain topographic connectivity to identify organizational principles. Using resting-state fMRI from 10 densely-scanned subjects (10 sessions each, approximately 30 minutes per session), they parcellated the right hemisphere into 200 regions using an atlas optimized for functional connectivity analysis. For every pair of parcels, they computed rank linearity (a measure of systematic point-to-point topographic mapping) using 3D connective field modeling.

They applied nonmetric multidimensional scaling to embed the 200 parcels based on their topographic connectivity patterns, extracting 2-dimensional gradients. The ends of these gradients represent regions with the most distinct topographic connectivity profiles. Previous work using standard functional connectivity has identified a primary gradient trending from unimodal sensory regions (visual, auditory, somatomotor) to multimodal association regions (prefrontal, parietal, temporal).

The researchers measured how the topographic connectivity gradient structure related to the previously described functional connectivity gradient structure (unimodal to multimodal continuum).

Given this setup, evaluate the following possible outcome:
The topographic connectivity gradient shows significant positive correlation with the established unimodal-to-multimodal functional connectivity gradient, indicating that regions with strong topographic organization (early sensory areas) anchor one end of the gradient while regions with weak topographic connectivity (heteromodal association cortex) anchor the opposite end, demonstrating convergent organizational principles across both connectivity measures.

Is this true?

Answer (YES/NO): NO